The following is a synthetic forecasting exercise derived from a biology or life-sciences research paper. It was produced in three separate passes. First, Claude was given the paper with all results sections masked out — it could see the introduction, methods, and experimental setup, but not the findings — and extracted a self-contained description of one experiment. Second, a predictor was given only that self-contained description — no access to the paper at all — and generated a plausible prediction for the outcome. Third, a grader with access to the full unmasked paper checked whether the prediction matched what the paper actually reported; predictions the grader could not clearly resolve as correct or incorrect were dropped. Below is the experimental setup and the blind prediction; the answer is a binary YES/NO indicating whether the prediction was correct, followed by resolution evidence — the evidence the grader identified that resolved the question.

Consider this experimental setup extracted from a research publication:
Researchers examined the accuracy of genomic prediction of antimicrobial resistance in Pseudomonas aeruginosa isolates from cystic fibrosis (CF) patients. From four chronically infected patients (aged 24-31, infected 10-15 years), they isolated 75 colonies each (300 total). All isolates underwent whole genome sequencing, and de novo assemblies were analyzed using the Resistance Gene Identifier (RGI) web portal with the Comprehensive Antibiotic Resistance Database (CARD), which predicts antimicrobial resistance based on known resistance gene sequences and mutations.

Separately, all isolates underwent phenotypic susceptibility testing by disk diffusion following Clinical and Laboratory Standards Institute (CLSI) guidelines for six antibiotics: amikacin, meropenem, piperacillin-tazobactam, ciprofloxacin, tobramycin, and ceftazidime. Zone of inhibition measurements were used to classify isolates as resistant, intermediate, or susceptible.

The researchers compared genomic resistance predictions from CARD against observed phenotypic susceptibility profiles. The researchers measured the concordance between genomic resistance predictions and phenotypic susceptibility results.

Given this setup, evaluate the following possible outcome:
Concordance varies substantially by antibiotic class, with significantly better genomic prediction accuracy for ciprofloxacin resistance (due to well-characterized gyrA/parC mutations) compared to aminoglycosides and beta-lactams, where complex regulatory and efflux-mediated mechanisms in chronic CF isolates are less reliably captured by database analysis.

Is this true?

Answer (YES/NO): NO